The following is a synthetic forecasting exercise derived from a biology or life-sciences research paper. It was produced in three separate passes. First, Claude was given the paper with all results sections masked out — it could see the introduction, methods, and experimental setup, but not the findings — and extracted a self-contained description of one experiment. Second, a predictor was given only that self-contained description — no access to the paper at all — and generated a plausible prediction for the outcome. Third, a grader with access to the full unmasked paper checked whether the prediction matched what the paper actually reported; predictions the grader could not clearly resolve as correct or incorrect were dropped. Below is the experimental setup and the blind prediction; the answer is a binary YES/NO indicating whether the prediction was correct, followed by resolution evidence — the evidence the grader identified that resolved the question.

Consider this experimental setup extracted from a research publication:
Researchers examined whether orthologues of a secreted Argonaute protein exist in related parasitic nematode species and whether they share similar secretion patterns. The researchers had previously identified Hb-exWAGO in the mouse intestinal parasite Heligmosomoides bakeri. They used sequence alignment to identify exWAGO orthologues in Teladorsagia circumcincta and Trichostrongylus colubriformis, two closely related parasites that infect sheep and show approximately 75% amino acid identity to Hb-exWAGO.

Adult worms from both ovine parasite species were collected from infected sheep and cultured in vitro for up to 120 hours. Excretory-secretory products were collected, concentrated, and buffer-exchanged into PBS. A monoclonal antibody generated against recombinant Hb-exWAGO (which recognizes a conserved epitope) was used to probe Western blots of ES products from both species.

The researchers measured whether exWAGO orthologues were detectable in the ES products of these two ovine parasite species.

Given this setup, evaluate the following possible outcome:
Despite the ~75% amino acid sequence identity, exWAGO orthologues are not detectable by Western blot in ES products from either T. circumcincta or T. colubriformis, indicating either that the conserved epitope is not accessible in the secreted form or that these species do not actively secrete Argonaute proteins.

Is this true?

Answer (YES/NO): NO